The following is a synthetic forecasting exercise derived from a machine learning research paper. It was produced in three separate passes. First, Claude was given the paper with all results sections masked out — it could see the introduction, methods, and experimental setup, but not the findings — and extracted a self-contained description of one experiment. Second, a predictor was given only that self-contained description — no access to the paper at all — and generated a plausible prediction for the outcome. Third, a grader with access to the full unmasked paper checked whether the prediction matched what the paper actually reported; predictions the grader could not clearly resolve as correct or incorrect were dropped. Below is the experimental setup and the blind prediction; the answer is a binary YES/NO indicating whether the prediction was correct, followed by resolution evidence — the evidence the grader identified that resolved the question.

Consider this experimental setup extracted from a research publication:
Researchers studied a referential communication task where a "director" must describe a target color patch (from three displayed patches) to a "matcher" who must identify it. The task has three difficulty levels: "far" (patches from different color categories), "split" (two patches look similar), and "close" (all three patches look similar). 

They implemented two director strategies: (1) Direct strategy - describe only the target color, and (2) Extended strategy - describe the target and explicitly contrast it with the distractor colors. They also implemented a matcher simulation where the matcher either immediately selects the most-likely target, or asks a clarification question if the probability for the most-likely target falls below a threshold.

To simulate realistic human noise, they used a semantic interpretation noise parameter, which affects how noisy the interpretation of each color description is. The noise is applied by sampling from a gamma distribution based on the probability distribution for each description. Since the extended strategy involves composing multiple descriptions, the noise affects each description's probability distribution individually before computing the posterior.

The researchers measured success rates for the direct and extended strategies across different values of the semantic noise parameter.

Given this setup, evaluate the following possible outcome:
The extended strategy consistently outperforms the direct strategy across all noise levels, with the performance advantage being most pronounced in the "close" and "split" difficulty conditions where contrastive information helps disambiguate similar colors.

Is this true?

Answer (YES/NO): NO